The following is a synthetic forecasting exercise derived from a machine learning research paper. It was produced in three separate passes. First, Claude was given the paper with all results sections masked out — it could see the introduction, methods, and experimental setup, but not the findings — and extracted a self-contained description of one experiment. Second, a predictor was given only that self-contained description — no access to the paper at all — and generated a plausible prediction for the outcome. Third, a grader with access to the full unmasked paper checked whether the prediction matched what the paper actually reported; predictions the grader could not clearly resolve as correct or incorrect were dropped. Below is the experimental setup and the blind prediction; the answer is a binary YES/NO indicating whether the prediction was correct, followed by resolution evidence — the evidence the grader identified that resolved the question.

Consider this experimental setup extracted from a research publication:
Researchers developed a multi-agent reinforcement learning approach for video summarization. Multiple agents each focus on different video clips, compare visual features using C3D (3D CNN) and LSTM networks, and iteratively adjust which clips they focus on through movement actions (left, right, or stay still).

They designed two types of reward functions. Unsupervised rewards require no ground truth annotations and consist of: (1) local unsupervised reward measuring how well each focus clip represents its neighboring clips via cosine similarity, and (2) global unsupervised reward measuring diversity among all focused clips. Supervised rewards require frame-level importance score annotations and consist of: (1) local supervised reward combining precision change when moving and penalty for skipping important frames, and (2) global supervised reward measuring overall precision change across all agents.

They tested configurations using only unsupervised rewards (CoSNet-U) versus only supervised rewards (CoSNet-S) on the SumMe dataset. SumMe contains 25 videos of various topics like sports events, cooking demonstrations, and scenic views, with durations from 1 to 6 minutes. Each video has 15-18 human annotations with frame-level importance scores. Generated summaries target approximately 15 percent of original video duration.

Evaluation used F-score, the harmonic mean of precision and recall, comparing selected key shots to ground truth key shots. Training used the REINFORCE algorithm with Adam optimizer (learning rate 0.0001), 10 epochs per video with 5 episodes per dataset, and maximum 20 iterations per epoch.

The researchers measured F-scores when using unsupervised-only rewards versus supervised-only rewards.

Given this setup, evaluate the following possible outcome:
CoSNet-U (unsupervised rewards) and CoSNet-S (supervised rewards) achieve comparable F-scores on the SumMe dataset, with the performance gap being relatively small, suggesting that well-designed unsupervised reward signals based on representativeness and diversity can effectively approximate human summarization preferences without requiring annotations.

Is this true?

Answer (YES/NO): YES